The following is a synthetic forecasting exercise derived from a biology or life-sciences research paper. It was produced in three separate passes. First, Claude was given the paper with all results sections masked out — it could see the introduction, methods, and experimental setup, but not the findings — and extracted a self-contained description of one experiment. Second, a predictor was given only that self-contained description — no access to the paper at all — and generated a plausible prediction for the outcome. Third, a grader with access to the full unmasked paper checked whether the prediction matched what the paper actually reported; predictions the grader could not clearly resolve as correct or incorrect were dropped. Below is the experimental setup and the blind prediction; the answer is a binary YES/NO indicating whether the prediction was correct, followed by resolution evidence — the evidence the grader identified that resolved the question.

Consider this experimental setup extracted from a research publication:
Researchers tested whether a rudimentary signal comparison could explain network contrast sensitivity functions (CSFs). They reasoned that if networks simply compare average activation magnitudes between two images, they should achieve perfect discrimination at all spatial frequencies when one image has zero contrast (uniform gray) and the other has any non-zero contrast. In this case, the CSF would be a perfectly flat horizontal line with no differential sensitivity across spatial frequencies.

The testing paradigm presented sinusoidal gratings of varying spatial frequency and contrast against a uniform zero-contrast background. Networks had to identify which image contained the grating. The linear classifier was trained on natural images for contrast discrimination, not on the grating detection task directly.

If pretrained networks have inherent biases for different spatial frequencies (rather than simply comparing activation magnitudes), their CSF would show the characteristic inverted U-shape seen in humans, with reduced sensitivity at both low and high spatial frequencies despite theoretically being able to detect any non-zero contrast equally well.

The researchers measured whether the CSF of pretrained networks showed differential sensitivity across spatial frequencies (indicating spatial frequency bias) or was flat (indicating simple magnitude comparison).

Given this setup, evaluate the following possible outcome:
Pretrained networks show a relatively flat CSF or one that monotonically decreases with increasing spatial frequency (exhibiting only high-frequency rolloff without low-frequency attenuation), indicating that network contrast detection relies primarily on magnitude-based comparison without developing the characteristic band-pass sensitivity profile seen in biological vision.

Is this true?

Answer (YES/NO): NO